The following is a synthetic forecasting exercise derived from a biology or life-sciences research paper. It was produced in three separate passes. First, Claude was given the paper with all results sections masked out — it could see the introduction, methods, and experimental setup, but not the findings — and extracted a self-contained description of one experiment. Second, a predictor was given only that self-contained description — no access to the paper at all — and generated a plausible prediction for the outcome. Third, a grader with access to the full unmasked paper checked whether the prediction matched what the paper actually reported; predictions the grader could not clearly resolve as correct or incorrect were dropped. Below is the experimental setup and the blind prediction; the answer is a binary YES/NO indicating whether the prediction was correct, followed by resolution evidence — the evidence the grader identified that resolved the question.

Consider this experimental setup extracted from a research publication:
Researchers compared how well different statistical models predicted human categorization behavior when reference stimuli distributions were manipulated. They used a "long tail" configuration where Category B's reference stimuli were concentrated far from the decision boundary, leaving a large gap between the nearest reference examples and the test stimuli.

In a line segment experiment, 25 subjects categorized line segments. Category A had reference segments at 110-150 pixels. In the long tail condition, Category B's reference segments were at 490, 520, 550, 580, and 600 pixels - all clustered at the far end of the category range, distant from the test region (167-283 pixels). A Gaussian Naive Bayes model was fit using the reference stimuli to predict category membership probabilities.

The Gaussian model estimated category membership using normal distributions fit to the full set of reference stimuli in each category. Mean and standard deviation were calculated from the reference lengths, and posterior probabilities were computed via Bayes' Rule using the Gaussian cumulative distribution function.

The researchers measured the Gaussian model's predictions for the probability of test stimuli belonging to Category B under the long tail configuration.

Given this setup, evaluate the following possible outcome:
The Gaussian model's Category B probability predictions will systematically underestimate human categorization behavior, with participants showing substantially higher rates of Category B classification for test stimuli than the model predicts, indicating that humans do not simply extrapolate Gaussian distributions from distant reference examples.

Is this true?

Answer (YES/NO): YES